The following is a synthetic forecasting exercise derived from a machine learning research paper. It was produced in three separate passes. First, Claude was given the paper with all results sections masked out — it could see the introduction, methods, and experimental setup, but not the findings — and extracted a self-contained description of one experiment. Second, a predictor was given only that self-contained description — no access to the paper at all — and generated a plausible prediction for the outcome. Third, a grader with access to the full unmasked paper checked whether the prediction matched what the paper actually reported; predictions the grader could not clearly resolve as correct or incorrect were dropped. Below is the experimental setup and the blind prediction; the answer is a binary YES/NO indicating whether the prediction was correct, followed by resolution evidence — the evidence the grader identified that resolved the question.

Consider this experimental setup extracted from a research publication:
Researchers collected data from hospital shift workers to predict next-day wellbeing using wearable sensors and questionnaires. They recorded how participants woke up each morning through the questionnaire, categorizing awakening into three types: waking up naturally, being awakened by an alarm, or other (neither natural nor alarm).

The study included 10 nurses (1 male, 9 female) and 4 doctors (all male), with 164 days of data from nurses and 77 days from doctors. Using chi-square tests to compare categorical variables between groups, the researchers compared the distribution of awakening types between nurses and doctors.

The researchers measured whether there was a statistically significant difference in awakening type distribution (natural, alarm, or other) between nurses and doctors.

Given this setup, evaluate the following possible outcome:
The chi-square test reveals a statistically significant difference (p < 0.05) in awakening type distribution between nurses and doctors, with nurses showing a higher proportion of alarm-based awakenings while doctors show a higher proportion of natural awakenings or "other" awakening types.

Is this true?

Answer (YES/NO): YES